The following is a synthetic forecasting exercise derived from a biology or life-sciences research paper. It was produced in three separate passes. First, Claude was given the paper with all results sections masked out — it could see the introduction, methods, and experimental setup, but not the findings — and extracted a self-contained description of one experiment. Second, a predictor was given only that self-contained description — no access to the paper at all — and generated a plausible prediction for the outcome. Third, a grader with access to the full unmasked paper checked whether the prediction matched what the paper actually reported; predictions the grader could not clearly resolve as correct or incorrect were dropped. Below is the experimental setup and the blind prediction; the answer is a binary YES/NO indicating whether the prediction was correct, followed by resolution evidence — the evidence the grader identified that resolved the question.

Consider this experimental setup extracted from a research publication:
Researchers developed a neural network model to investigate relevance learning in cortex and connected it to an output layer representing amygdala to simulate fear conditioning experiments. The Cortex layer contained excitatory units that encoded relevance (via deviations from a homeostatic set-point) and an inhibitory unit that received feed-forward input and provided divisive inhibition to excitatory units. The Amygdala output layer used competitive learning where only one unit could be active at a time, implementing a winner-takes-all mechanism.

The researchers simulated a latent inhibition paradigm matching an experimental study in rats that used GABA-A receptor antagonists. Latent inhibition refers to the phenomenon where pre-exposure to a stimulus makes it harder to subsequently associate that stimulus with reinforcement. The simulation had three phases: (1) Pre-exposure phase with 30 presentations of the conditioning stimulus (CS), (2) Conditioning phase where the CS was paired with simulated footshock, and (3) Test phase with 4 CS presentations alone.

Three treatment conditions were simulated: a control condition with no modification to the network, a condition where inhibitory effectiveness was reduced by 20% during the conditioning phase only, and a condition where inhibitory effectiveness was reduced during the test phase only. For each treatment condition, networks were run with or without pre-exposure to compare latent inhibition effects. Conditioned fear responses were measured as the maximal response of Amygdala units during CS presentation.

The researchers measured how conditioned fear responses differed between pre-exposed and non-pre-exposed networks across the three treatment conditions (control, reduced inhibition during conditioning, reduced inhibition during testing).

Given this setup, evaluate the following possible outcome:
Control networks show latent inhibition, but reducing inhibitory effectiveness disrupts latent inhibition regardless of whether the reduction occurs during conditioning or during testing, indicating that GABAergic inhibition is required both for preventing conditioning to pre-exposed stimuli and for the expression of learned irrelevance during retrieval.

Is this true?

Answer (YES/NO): NO